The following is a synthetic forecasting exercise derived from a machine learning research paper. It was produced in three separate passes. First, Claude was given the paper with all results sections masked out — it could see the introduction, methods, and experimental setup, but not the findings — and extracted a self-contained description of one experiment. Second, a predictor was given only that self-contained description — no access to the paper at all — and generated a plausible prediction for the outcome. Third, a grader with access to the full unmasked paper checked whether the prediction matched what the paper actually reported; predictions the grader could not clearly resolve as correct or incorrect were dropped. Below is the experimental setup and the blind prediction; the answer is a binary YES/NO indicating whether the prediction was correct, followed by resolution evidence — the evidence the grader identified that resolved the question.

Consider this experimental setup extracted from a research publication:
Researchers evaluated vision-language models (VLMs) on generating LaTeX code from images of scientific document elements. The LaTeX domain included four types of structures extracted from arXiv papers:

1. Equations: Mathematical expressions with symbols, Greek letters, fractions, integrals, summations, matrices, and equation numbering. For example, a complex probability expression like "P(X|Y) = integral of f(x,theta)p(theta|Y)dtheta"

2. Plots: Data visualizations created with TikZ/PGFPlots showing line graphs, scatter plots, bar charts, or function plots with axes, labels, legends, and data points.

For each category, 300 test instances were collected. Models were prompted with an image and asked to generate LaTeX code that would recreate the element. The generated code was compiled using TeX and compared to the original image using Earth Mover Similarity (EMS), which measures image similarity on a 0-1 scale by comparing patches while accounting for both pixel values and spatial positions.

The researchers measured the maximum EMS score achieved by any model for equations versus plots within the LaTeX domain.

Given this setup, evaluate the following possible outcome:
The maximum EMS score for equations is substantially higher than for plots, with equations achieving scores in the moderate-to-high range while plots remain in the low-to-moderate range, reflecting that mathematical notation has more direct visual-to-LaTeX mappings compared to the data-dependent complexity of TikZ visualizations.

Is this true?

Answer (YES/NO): NO